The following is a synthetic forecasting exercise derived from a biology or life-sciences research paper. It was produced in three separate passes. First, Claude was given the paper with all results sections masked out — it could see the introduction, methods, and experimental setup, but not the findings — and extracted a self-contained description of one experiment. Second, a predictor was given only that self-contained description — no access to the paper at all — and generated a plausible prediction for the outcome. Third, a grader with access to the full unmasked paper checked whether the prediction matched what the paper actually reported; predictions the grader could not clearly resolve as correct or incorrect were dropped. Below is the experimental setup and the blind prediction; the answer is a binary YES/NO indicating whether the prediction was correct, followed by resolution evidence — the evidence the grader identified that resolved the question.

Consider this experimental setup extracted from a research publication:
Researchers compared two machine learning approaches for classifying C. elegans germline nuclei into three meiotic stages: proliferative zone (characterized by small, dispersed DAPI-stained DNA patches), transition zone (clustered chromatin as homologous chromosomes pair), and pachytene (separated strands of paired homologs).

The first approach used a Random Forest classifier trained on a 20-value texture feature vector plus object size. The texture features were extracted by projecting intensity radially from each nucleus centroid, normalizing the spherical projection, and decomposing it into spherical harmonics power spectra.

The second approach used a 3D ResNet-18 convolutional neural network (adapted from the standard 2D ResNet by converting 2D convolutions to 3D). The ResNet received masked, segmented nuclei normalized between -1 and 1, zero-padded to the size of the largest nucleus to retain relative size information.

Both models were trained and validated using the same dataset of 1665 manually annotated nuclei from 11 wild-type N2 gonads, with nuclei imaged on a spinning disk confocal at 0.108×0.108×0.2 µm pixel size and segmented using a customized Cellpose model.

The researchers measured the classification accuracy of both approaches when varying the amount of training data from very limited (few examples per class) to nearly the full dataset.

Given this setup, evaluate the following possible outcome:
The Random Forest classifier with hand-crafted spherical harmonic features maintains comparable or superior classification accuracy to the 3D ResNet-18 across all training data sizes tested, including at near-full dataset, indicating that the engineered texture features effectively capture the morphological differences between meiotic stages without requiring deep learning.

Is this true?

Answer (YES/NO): NO